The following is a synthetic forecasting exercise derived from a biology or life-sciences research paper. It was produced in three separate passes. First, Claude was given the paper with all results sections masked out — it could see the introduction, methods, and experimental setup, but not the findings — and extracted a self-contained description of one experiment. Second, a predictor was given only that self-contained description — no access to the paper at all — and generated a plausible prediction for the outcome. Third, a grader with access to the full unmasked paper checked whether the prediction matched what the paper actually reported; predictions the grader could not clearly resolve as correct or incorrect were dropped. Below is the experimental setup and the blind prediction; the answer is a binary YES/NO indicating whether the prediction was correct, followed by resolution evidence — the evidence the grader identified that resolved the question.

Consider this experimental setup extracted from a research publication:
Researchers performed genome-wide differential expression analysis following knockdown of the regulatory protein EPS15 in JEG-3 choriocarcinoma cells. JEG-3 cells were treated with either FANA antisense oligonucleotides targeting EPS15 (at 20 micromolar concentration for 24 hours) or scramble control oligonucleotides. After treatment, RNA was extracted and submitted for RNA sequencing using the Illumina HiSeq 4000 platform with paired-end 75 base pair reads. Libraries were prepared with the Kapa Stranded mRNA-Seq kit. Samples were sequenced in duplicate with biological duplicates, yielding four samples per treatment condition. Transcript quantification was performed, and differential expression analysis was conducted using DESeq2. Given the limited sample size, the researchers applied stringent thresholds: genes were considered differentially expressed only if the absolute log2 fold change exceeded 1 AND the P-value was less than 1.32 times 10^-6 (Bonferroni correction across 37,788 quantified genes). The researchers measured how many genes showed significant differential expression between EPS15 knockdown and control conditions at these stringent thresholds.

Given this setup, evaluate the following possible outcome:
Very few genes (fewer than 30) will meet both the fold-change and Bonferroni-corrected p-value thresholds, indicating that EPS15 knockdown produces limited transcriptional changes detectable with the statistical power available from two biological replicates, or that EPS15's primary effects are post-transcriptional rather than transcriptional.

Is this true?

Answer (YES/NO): NO